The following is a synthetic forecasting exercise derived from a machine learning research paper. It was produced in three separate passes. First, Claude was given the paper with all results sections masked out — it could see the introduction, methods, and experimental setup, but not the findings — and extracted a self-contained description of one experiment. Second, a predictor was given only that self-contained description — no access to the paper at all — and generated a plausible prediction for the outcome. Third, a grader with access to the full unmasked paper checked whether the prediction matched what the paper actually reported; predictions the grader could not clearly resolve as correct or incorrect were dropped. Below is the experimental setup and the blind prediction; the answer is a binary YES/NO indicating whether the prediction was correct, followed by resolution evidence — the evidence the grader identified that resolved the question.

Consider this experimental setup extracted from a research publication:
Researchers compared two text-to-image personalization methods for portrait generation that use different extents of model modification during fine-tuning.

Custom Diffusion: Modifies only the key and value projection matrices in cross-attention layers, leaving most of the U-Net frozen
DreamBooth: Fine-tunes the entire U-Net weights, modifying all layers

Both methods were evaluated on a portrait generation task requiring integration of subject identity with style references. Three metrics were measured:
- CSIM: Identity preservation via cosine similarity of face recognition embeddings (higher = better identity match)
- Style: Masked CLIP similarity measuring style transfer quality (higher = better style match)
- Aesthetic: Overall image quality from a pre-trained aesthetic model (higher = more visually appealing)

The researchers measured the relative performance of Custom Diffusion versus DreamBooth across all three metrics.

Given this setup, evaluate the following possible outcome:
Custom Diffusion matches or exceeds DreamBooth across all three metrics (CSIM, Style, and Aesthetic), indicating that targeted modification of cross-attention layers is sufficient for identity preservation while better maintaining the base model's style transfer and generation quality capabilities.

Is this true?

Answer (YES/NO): NO